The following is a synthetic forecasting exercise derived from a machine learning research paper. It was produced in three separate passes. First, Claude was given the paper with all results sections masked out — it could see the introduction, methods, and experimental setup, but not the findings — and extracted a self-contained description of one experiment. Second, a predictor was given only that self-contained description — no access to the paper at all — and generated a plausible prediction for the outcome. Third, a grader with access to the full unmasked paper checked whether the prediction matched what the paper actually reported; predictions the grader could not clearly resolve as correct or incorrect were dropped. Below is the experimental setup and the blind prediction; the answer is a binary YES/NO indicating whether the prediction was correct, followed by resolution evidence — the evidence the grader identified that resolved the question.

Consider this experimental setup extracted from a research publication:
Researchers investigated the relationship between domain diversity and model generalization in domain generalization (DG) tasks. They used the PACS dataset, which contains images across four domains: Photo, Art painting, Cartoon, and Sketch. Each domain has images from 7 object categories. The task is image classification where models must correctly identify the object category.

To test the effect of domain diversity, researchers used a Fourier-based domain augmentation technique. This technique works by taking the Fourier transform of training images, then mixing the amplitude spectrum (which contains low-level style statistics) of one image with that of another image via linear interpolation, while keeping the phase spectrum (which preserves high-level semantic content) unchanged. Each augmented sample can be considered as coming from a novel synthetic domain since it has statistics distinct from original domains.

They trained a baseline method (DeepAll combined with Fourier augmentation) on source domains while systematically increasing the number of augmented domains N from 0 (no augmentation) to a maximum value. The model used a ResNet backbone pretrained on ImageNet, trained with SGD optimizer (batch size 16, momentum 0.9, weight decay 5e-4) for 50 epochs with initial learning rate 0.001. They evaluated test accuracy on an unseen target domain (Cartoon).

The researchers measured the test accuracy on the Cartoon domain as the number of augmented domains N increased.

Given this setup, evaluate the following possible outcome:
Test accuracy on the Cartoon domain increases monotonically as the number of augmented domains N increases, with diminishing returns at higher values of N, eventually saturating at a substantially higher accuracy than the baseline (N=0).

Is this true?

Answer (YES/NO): NO